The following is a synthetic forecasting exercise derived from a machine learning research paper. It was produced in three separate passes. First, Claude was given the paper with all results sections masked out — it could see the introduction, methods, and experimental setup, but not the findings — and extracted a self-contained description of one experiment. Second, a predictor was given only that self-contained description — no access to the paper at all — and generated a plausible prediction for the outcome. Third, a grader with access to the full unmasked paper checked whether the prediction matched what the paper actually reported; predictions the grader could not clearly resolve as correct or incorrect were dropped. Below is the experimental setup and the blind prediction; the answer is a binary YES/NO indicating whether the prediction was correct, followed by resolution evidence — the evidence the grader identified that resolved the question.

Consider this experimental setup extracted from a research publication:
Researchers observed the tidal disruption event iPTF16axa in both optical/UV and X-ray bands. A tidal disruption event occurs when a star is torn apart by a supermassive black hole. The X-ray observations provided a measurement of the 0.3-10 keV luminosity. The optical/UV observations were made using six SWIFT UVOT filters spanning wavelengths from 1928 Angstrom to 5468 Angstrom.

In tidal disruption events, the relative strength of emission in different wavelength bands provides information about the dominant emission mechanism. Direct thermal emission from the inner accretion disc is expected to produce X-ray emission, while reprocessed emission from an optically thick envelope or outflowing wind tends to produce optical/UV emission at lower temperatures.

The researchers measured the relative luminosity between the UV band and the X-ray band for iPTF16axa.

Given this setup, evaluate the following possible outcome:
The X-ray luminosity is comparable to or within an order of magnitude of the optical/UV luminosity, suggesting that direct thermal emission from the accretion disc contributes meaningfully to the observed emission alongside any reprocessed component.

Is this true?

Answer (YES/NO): NO